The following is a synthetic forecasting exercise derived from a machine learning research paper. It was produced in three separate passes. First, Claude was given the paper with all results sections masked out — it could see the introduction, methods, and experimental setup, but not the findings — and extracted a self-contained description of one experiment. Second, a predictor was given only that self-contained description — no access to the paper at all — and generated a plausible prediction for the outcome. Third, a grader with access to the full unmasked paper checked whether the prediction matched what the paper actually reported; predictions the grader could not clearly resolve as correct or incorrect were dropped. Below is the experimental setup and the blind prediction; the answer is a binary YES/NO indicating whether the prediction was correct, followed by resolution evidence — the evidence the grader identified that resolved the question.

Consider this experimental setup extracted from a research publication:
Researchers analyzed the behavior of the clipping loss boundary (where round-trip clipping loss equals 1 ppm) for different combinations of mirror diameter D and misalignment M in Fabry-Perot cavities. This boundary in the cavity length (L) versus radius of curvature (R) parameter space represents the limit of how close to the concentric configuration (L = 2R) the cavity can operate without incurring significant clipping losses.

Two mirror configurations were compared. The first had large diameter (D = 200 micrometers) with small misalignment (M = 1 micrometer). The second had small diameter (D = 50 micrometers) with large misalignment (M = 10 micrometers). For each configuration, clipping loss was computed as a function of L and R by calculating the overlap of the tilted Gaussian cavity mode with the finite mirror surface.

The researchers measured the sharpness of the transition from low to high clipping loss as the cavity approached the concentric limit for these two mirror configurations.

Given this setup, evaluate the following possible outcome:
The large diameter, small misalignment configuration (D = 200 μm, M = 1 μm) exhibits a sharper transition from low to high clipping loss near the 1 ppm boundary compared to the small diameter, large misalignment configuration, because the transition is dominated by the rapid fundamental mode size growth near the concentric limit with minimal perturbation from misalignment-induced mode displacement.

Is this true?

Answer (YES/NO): YES